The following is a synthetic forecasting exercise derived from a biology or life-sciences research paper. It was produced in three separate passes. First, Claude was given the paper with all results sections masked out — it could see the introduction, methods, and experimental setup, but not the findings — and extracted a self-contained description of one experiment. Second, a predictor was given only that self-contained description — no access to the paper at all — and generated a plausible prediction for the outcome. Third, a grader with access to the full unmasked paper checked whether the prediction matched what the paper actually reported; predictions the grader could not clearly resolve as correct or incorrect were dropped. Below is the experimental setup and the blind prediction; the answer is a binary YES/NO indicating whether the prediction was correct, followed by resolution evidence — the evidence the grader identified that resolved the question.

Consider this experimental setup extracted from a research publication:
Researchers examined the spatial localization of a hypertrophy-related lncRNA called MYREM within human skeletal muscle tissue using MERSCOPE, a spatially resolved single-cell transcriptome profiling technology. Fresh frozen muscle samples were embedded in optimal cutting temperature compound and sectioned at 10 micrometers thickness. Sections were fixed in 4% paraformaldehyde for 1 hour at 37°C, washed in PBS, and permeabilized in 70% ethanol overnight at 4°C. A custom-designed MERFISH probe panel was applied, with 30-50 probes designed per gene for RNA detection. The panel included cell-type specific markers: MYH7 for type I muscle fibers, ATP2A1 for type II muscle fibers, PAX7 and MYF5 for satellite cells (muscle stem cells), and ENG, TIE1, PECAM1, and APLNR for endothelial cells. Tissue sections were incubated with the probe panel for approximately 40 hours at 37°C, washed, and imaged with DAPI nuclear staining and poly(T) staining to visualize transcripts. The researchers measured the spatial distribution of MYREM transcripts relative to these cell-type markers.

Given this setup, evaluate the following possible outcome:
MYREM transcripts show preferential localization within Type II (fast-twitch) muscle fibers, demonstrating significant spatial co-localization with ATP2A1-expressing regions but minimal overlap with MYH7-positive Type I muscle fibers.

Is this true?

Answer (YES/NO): YES